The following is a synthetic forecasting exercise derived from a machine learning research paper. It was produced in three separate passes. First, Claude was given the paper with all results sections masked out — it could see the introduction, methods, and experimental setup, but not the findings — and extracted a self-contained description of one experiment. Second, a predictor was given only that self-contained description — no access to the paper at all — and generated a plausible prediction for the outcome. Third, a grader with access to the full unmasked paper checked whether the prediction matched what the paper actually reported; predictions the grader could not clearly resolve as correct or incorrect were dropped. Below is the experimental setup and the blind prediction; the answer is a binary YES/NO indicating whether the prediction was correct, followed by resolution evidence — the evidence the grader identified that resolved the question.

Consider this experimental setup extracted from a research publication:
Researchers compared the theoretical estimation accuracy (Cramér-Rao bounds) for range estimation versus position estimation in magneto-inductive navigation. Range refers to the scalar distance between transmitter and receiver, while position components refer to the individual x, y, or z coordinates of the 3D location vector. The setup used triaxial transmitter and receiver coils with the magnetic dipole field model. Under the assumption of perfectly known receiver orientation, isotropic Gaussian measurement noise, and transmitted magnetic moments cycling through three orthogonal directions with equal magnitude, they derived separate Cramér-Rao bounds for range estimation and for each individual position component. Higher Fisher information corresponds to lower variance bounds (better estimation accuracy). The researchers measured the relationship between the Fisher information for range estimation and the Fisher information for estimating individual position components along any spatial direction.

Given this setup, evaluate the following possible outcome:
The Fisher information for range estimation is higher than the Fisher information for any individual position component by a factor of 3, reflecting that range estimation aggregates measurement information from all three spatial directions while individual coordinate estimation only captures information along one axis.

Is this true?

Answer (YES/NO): NO